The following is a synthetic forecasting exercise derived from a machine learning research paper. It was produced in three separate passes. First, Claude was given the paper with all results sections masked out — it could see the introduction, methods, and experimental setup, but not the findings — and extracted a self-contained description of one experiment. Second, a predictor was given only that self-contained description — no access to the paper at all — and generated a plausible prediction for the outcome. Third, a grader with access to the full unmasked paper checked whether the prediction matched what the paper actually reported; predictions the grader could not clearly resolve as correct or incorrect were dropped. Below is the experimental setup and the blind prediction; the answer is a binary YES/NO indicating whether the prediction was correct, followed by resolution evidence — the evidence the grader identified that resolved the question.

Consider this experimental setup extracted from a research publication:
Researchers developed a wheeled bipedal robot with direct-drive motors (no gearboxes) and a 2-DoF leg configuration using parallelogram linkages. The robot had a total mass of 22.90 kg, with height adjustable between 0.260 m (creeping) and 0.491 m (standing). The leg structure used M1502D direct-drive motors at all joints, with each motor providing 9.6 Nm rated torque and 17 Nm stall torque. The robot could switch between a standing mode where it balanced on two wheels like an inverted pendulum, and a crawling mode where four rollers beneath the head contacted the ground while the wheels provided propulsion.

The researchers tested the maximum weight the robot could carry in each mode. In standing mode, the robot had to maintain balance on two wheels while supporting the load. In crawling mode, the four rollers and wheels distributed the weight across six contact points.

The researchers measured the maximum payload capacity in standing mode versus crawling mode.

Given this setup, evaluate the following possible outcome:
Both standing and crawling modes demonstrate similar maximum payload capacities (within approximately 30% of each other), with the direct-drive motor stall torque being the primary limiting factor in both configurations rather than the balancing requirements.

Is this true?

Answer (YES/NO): NO